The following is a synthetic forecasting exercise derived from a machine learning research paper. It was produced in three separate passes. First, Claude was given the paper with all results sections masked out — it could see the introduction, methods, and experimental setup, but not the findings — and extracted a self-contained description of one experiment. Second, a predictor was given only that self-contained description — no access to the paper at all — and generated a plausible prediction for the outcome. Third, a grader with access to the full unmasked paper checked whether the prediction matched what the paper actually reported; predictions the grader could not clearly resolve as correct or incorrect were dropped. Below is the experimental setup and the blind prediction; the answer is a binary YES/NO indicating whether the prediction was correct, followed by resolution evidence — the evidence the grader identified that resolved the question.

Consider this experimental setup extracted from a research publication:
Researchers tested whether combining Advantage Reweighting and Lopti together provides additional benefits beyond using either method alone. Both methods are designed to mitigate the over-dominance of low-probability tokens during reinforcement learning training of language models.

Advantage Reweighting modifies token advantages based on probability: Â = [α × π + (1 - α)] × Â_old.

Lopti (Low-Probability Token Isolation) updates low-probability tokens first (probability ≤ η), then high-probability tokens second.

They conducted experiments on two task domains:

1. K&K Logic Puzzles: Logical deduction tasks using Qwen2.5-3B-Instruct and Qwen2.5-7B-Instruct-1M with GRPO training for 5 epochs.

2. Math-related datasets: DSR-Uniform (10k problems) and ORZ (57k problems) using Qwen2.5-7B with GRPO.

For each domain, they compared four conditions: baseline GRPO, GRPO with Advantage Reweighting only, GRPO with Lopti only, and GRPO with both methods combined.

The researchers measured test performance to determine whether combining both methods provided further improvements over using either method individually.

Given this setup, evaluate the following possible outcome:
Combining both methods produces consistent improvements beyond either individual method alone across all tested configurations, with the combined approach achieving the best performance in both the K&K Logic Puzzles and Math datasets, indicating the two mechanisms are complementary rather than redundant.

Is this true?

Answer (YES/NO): NO